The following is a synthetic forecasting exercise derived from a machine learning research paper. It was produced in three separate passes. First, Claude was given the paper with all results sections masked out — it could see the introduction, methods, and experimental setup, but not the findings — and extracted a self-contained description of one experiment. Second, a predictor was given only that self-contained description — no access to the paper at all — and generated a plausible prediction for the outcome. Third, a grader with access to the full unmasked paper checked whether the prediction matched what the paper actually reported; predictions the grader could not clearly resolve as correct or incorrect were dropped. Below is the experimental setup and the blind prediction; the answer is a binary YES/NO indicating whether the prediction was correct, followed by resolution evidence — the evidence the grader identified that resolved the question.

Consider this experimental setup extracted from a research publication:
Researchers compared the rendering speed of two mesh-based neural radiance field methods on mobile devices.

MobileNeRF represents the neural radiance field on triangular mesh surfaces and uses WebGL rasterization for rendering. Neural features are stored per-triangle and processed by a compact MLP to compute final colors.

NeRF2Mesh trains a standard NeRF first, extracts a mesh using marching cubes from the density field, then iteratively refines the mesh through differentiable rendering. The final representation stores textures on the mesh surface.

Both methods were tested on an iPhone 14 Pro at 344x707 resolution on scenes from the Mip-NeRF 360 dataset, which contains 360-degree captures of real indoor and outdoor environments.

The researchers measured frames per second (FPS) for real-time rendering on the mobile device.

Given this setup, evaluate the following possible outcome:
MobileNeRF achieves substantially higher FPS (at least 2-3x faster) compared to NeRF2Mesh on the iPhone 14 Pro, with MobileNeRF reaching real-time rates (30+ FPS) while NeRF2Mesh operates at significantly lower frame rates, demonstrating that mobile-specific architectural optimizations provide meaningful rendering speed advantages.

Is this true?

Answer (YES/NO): NO